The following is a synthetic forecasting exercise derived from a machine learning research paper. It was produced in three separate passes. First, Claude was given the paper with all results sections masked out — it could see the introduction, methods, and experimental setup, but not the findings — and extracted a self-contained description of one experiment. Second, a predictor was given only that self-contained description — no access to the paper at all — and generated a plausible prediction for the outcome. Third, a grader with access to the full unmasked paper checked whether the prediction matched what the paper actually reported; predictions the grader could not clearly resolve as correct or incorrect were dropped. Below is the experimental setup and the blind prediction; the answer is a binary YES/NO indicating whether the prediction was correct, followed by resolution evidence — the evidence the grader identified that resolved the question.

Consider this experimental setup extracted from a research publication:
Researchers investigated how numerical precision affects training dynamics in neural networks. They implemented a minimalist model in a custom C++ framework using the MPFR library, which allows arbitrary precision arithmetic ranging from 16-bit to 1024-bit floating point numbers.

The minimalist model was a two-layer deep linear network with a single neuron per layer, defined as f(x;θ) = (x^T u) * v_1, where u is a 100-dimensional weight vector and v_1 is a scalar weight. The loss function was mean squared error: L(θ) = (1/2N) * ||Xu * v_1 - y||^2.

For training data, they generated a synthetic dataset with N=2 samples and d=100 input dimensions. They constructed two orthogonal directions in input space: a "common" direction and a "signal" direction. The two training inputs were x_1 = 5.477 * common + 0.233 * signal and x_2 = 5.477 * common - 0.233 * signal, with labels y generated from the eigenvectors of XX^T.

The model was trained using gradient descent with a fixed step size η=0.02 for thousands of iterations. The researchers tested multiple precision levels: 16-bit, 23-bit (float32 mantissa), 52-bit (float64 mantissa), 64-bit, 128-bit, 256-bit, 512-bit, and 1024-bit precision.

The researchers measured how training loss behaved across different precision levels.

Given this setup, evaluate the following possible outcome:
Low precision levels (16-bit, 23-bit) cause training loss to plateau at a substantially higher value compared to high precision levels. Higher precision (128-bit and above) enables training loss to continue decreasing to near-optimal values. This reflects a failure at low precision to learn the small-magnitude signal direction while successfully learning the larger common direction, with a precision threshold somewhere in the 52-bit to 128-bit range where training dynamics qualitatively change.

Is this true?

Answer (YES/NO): NO